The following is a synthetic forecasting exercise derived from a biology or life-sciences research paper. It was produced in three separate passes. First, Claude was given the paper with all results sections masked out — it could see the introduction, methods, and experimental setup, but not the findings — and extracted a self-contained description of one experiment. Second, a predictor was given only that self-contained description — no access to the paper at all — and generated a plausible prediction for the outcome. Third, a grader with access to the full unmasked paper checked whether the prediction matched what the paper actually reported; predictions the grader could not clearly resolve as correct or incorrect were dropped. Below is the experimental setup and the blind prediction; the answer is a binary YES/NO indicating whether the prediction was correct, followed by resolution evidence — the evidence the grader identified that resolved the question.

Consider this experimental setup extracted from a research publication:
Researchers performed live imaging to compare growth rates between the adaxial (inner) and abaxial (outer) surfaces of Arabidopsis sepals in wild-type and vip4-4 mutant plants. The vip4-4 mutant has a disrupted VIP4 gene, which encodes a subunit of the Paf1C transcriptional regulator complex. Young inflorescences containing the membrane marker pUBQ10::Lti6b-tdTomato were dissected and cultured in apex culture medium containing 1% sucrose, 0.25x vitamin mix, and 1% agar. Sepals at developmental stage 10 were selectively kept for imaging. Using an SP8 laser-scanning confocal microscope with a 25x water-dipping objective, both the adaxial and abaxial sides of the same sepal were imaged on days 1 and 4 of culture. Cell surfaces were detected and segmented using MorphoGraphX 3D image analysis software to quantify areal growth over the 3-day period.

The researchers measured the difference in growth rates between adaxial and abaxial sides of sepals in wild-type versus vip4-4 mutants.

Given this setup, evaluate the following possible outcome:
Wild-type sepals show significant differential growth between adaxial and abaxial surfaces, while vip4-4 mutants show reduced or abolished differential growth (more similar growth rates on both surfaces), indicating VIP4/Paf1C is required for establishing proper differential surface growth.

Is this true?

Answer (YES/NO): NO